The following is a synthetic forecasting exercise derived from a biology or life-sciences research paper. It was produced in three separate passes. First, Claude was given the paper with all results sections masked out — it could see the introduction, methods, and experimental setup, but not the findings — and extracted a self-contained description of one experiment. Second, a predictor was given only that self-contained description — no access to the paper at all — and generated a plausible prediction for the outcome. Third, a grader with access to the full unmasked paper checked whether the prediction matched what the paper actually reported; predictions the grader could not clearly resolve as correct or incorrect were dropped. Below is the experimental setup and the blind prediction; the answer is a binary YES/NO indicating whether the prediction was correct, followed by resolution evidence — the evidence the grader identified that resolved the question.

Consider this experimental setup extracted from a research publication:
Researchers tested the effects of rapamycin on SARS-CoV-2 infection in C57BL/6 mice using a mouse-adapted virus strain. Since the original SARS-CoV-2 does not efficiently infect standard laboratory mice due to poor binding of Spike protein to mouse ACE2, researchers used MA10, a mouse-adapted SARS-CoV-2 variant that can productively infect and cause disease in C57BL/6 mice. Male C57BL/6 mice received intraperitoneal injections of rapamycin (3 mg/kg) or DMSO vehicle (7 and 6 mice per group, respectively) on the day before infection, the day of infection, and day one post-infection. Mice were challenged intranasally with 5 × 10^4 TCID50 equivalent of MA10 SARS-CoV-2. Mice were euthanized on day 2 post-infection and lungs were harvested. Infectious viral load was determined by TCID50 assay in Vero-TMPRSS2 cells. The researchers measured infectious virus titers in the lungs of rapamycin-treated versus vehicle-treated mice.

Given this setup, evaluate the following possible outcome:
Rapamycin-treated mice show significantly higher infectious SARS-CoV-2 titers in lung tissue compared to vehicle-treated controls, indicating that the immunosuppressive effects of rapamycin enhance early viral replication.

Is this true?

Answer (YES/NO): YES